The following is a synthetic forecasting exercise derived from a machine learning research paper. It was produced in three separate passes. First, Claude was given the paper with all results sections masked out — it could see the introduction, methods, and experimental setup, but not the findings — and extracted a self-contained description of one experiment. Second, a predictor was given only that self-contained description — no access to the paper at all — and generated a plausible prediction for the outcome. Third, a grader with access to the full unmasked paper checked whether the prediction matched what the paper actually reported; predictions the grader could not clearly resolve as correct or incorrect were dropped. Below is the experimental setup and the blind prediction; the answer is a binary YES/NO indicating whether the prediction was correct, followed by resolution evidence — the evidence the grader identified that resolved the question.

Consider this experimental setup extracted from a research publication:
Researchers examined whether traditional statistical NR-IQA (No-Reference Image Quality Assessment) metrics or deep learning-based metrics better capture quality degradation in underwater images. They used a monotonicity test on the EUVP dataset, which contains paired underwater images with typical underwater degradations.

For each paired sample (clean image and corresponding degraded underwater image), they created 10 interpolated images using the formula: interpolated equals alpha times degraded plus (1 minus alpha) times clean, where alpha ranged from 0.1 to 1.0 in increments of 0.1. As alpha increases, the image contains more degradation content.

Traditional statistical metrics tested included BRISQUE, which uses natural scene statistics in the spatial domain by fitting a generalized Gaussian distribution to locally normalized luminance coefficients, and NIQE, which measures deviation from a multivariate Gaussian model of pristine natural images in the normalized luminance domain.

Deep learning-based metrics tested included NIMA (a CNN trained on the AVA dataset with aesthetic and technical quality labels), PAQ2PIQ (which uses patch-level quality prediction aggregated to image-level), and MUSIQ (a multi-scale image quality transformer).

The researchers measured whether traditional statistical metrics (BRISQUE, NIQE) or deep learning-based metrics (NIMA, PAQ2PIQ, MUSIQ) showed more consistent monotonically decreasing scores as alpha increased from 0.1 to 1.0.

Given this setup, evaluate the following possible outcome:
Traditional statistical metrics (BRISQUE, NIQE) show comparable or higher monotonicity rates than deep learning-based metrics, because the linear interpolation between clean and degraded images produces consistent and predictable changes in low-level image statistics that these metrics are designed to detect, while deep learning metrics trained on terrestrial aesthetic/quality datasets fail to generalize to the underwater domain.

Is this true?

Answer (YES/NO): NO